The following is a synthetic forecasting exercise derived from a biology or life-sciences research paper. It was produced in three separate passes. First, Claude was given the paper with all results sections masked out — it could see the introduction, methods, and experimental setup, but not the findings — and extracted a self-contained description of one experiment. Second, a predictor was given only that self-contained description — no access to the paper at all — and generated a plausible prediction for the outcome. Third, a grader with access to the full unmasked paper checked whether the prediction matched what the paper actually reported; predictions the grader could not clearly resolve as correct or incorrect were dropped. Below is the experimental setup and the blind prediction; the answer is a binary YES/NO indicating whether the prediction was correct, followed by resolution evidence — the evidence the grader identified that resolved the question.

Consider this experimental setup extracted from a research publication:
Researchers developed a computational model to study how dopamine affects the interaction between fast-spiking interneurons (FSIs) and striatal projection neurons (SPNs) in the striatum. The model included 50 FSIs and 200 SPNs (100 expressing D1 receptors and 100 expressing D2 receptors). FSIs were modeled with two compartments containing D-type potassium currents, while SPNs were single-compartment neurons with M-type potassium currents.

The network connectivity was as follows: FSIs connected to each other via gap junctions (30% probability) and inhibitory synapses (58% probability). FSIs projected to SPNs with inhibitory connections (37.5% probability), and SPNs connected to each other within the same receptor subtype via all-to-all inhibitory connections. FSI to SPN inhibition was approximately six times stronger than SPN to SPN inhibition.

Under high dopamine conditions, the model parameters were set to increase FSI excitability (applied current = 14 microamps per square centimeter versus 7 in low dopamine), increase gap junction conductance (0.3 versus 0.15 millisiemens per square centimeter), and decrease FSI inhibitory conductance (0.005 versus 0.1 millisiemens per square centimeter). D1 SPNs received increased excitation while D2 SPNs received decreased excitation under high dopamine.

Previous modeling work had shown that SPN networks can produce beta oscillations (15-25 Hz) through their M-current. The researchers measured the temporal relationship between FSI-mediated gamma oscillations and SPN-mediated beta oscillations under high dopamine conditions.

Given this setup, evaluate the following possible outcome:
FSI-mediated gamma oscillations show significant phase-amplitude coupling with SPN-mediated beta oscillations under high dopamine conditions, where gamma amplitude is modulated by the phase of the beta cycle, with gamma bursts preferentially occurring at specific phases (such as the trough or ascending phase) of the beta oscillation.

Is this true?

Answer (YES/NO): NO